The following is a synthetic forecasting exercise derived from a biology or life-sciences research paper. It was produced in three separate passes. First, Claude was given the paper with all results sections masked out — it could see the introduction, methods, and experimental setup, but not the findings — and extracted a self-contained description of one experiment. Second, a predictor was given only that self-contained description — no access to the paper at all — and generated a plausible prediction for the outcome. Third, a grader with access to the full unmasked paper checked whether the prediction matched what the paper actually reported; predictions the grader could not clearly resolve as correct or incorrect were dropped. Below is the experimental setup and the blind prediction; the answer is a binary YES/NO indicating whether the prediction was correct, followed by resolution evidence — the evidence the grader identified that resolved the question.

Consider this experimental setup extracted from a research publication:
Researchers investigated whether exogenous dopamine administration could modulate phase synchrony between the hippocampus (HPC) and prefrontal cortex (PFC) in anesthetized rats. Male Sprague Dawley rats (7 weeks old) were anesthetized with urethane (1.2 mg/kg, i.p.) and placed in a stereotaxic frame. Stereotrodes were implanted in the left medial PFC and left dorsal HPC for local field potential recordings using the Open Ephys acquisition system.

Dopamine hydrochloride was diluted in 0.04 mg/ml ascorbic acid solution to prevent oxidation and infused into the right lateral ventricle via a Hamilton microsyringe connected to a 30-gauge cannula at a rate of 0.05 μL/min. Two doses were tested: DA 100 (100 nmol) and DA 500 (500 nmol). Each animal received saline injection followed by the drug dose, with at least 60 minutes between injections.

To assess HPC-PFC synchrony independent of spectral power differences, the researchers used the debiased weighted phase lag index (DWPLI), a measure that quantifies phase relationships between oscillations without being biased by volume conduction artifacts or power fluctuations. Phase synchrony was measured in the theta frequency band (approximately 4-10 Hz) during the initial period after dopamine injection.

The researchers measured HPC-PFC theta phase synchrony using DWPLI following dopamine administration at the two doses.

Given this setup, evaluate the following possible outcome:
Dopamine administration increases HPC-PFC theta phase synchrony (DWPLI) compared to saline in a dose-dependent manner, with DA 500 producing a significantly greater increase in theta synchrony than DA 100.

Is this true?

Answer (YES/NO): NO